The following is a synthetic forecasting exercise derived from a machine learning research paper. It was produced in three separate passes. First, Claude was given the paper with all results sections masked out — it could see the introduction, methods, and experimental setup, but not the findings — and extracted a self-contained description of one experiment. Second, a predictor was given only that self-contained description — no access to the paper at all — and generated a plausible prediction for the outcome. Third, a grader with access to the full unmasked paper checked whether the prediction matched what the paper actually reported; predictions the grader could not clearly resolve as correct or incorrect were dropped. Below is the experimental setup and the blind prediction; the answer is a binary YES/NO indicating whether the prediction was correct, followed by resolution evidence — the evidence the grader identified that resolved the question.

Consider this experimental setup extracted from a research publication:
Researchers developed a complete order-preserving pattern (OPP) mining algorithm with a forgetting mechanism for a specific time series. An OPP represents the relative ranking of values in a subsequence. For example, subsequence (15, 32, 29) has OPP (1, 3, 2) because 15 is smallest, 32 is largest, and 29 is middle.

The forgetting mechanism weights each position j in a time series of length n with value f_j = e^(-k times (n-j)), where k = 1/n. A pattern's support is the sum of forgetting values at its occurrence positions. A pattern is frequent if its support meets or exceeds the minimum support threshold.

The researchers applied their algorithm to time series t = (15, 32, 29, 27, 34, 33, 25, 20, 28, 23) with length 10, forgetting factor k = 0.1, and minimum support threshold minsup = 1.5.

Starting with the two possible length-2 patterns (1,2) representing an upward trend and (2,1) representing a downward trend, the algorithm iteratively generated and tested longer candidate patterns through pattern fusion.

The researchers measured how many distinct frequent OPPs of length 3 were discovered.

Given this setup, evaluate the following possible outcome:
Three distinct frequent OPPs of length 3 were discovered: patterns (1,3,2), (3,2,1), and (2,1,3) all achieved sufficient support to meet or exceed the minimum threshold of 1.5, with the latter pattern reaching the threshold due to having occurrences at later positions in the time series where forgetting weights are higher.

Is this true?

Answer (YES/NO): YES